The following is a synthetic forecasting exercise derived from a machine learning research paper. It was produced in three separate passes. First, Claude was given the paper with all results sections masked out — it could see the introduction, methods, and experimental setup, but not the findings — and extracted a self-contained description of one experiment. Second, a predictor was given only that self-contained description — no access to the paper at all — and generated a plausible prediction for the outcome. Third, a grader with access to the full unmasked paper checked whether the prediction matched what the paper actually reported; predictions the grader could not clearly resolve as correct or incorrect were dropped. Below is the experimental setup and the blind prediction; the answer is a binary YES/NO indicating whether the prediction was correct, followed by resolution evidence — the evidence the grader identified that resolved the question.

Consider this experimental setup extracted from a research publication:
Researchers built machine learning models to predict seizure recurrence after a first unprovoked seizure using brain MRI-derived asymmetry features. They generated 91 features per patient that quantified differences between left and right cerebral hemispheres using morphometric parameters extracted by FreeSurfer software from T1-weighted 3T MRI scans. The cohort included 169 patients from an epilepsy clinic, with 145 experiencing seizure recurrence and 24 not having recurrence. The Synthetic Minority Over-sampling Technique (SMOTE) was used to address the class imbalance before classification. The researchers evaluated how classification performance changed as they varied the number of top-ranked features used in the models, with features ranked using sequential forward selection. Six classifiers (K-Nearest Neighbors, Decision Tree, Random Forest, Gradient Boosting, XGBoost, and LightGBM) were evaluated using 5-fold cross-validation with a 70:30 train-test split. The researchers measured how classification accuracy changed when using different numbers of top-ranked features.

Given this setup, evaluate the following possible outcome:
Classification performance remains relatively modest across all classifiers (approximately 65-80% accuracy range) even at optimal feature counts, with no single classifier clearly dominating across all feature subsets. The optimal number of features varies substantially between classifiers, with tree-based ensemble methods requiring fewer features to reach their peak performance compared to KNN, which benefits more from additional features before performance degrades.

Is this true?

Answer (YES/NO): NO